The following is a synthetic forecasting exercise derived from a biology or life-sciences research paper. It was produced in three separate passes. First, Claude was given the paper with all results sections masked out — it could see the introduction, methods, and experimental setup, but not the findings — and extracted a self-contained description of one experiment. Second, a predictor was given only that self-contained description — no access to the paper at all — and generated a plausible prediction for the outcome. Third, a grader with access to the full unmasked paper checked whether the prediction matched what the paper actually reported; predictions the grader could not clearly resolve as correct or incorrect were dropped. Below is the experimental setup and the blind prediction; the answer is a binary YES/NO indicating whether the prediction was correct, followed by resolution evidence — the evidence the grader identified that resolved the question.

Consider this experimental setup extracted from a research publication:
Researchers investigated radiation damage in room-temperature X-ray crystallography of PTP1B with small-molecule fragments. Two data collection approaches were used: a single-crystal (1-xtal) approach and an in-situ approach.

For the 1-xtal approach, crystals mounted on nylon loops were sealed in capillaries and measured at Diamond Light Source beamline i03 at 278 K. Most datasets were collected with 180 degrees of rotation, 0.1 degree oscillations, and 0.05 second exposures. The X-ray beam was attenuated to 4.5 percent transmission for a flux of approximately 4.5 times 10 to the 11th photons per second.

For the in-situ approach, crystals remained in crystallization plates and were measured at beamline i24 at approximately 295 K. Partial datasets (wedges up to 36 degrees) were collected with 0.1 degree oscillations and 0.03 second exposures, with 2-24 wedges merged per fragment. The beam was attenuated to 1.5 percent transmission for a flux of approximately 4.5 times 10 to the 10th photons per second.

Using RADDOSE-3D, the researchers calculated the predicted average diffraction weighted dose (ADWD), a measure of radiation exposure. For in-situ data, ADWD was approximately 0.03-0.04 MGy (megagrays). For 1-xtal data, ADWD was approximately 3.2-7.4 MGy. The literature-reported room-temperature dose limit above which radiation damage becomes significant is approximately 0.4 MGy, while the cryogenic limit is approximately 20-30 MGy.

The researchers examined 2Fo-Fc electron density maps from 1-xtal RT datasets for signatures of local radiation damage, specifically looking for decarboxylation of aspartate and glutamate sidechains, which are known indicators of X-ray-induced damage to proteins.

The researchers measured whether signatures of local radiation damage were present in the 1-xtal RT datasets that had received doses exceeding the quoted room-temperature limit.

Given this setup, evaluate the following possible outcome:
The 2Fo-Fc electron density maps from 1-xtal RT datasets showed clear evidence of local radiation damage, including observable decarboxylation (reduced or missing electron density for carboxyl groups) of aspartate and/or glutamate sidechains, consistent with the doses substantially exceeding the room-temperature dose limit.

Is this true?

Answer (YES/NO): NO